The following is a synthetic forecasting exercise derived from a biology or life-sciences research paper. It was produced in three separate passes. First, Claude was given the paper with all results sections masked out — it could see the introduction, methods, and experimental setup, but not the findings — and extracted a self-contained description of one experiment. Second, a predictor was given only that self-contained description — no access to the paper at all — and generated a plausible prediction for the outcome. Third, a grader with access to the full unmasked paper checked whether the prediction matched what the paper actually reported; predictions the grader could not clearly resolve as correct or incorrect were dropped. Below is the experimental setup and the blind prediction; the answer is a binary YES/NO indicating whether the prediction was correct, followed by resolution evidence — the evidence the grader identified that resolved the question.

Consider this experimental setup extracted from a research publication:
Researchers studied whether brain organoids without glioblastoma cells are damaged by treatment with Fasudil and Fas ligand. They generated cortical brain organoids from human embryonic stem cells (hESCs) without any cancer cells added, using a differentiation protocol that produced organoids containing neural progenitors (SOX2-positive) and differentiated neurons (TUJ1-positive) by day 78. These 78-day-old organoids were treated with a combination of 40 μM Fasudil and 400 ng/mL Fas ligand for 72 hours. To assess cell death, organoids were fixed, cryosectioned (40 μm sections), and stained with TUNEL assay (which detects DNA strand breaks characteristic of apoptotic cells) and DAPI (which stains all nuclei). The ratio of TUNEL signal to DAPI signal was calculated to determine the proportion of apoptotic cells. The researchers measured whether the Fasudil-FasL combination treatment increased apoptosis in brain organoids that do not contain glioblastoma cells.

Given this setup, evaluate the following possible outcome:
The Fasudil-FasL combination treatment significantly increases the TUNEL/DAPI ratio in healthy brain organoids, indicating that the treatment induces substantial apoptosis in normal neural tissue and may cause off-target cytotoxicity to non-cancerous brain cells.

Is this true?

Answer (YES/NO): NO